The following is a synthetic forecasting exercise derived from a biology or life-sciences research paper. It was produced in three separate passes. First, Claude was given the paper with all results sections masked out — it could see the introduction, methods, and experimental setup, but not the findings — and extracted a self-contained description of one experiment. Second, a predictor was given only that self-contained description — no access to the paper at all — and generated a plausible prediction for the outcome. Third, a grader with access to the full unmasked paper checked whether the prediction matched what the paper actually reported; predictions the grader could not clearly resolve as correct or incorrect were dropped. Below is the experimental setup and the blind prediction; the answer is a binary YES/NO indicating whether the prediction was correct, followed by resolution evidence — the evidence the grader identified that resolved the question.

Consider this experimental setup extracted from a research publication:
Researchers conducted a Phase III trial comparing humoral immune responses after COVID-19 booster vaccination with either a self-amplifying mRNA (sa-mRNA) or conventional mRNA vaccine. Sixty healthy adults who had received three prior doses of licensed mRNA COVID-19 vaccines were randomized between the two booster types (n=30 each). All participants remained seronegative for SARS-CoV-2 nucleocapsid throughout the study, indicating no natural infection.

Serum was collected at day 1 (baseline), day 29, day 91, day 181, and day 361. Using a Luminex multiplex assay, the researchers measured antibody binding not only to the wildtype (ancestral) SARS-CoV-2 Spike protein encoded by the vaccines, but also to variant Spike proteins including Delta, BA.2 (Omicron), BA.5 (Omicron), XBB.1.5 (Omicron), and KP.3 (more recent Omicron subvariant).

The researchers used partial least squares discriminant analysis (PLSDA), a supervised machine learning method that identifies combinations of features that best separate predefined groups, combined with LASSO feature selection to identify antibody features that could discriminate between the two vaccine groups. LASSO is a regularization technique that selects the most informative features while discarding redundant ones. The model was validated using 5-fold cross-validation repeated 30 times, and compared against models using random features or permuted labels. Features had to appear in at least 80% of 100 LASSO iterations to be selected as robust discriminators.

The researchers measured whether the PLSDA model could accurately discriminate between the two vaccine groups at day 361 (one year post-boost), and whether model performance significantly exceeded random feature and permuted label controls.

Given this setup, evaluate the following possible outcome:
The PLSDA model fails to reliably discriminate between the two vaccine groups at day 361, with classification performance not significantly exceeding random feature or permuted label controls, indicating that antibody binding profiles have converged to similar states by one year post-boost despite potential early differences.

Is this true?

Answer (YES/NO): YES